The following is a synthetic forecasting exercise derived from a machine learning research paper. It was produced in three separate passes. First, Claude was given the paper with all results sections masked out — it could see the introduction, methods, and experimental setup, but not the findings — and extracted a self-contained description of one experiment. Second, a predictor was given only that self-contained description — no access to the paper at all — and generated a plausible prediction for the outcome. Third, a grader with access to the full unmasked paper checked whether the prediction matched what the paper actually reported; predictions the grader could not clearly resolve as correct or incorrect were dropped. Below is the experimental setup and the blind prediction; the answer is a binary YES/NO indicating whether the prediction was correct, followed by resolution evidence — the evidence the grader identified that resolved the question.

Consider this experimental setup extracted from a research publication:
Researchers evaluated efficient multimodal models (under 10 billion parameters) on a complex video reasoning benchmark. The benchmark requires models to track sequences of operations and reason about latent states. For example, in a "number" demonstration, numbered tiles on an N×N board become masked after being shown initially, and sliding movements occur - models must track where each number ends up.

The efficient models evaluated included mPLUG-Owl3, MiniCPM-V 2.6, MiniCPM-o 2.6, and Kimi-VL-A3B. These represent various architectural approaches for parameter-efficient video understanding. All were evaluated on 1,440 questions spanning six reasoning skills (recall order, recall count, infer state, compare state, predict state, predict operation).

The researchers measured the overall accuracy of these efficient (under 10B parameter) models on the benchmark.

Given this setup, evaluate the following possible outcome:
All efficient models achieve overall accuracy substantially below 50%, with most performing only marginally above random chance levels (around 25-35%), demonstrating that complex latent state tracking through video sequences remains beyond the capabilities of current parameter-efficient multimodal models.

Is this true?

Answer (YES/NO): NO